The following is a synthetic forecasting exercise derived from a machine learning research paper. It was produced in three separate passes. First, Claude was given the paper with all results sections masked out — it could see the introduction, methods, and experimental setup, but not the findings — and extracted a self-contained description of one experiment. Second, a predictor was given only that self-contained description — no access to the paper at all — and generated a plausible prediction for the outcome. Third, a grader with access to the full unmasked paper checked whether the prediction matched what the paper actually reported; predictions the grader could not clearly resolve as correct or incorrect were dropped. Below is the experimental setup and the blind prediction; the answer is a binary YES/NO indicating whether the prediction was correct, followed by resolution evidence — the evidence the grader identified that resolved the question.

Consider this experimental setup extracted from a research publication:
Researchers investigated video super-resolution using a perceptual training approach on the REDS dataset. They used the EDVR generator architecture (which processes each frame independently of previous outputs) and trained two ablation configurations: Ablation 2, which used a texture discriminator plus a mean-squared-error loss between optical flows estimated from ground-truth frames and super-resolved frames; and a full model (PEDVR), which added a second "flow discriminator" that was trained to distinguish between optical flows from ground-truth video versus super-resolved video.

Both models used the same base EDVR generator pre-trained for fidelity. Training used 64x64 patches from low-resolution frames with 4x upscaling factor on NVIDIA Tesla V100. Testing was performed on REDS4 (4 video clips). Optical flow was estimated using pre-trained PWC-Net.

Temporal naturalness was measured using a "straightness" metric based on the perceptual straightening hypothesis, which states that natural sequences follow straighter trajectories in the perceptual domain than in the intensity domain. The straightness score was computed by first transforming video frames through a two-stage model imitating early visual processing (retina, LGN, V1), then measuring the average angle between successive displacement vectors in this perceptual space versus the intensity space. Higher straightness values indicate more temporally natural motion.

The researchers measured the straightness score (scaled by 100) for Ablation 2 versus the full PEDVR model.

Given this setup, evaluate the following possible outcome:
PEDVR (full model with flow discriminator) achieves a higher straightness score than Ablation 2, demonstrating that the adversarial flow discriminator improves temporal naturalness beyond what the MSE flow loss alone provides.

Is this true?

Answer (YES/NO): YES